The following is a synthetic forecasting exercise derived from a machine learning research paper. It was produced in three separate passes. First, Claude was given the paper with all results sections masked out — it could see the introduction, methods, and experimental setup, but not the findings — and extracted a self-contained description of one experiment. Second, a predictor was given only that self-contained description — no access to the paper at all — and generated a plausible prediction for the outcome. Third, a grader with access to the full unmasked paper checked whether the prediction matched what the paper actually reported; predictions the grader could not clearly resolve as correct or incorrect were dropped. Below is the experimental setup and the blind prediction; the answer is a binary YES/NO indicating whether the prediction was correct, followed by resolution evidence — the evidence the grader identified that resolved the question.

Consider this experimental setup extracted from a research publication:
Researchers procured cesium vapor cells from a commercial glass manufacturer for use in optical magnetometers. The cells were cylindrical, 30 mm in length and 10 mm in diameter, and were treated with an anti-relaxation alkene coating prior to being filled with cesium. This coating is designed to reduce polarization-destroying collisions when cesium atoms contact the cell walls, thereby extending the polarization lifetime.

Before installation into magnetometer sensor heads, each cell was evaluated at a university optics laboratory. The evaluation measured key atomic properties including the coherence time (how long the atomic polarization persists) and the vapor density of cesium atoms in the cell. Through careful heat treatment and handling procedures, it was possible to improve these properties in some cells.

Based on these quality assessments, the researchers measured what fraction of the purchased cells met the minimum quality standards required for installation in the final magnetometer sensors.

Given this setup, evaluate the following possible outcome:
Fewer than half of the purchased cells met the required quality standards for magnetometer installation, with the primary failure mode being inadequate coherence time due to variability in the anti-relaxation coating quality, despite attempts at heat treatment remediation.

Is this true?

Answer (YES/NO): NO